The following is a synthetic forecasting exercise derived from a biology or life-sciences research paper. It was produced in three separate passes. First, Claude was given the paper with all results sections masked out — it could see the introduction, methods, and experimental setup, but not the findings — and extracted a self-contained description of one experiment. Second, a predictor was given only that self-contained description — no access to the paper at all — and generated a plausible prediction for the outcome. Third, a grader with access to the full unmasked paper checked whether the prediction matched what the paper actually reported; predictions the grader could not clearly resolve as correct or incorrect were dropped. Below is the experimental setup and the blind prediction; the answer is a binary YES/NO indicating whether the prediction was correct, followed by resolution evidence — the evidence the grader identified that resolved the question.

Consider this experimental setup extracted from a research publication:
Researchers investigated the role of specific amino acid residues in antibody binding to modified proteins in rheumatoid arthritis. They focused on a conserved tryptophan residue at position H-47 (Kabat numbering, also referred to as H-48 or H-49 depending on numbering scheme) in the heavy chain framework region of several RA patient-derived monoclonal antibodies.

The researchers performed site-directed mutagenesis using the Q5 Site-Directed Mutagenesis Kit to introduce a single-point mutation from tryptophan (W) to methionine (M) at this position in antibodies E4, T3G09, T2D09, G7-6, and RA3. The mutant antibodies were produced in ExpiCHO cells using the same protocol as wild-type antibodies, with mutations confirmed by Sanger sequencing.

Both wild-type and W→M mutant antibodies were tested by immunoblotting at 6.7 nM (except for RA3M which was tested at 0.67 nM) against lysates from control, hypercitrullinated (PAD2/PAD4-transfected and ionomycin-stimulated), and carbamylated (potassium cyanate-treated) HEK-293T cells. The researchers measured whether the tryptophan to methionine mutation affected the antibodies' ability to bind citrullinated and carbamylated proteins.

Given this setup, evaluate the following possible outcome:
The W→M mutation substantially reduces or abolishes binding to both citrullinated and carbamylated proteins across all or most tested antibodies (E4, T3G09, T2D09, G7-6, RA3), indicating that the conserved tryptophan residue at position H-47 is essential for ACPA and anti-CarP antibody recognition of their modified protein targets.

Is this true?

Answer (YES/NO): NO